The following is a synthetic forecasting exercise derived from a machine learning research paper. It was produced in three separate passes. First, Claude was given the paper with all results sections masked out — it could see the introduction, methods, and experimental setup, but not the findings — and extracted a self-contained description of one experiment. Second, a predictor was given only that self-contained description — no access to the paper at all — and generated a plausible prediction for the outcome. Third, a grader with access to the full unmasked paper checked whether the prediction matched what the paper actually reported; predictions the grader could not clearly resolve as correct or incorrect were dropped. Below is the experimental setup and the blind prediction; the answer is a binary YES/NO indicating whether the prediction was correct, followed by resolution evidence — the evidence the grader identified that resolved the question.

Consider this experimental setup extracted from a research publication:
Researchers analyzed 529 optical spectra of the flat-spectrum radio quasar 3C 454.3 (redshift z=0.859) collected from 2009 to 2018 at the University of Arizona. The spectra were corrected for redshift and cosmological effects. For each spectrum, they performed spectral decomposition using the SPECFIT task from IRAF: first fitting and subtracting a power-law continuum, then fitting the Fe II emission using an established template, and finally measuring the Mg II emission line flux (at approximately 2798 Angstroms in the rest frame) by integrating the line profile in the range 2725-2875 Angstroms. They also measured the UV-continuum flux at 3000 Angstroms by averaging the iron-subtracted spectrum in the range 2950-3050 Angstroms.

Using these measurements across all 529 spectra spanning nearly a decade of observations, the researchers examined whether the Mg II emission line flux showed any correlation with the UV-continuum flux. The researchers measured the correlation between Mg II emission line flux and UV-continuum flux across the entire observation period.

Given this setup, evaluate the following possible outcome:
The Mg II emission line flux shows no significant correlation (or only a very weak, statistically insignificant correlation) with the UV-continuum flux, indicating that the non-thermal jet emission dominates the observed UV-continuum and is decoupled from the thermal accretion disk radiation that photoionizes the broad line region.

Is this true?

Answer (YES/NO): NO